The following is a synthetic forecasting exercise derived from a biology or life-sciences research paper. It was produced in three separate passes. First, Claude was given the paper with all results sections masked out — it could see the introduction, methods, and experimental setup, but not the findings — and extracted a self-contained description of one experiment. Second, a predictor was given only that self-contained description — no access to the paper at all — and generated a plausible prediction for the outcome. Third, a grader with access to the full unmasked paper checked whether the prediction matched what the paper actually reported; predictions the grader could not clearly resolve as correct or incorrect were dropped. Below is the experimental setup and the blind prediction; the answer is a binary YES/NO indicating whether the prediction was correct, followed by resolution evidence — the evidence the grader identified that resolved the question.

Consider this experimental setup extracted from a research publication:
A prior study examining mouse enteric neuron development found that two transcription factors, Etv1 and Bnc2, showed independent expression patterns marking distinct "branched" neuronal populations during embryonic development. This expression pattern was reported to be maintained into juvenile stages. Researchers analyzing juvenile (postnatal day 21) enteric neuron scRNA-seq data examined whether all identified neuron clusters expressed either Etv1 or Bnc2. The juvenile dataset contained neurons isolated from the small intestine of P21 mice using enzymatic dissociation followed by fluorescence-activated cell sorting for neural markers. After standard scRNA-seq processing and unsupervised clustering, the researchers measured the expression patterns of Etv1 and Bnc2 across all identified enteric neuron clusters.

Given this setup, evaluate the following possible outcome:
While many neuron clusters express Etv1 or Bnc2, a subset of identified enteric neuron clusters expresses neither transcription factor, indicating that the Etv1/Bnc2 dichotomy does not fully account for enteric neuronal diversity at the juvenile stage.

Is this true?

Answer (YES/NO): YES